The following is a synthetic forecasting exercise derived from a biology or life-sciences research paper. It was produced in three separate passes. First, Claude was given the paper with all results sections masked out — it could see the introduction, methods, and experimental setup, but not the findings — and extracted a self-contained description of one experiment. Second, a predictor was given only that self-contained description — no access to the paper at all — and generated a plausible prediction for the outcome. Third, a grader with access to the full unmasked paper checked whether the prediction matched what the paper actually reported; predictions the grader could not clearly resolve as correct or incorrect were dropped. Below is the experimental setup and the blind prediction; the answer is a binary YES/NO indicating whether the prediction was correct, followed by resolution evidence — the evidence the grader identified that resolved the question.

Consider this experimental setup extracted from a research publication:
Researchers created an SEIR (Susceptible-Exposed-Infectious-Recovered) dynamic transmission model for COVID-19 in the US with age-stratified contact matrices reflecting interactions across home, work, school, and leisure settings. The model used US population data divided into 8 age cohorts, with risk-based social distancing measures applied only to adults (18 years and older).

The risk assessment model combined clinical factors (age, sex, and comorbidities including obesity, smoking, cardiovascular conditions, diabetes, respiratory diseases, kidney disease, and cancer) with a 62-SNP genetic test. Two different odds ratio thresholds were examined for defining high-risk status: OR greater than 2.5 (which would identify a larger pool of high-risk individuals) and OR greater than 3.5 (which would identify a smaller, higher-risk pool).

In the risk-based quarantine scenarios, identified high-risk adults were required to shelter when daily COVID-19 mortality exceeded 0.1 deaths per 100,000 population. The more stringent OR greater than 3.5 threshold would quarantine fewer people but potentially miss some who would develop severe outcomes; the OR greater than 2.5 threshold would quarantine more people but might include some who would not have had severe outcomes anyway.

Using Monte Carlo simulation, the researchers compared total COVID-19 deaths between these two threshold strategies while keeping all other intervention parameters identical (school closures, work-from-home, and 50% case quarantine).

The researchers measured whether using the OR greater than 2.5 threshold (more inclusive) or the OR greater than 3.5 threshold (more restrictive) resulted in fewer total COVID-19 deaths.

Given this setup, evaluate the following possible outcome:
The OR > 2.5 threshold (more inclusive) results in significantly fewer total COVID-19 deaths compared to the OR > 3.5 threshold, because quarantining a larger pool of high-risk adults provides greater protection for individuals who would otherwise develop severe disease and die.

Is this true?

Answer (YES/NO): YES